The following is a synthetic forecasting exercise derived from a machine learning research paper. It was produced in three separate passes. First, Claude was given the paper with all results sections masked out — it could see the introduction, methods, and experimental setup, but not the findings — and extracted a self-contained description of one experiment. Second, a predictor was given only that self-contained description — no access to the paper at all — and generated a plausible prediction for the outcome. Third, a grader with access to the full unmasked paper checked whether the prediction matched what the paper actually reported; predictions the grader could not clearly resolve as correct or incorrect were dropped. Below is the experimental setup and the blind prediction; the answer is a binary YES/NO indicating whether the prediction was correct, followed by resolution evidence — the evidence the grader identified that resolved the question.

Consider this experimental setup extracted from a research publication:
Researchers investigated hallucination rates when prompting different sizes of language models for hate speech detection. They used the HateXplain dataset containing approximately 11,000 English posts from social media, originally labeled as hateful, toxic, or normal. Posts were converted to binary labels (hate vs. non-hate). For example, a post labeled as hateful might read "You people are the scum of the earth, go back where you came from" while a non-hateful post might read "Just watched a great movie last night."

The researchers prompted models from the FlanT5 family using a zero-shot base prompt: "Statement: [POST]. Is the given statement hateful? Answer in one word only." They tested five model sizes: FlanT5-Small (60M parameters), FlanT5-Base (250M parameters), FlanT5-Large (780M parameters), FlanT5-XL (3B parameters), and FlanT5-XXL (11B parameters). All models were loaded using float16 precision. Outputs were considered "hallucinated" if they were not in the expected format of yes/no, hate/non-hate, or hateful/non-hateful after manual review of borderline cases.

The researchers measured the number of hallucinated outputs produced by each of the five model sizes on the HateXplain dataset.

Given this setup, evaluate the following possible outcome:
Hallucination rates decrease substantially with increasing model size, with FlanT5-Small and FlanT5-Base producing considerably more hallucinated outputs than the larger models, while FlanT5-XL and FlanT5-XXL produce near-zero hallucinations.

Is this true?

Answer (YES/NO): NO